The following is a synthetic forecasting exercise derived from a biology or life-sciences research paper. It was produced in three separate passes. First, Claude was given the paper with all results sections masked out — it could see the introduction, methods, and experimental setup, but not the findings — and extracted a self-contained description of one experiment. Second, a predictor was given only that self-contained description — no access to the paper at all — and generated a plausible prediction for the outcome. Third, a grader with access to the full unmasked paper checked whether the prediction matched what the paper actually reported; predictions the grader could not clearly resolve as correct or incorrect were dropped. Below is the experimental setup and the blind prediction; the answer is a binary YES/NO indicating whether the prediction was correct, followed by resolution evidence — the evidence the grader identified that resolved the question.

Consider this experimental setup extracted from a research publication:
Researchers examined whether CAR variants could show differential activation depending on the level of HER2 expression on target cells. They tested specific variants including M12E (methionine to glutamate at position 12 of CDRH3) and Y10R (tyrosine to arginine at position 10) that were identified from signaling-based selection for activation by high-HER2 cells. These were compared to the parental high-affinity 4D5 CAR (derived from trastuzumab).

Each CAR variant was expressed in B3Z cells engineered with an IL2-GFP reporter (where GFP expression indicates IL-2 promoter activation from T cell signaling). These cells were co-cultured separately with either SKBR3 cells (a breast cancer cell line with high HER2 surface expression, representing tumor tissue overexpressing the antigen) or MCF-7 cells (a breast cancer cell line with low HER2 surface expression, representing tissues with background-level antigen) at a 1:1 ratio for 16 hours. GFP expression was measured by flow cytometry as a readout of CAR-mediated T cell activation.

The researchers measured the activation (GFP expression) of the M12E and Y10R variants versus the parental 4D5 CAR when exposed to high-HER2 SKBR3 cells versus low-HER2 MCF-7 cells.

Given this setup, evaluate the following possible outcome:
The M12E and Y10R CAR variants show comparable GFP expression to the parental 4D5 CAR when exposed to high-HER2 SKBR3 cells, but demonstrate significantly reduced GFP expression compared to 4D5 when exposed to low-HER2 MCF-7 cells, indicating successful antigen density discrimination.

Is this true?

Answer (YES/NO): YES